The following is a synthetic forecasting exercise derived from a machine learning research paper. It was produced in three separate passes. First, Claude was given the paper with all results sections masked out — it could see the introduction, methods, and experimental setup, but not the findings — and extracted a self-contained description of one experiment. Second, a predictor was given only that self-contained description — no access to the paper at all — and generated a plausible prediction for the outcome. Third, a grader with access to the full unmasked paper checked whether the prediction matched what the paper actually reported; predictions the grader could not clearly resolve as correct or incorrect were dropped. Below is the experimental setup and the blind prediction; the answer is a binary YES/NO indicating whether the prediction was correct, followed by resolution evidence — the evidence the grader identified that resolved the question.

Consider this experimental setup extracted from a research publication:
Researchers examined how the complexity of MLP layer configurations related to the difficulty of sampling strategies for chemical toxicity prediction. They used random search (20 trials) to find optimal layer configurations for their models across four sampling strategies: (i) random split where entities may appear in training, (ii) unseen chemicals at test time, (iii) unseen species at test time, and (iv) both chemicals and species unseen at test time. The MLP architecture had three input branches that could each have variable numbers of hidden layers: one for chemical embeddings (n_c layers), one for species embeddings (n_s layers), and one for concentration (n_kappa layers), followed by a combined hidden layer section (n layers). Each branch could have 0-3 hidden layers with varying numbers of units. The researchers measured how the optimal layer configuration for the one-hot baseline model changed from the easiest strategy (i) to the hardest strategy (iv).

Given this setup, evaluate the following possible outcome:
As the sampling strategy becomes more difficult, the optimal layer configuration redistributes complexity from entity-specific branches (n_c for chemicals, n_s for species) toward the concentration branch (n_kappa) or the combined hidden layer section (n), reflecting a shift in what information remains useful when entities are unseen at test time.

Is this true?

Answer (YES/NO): NO